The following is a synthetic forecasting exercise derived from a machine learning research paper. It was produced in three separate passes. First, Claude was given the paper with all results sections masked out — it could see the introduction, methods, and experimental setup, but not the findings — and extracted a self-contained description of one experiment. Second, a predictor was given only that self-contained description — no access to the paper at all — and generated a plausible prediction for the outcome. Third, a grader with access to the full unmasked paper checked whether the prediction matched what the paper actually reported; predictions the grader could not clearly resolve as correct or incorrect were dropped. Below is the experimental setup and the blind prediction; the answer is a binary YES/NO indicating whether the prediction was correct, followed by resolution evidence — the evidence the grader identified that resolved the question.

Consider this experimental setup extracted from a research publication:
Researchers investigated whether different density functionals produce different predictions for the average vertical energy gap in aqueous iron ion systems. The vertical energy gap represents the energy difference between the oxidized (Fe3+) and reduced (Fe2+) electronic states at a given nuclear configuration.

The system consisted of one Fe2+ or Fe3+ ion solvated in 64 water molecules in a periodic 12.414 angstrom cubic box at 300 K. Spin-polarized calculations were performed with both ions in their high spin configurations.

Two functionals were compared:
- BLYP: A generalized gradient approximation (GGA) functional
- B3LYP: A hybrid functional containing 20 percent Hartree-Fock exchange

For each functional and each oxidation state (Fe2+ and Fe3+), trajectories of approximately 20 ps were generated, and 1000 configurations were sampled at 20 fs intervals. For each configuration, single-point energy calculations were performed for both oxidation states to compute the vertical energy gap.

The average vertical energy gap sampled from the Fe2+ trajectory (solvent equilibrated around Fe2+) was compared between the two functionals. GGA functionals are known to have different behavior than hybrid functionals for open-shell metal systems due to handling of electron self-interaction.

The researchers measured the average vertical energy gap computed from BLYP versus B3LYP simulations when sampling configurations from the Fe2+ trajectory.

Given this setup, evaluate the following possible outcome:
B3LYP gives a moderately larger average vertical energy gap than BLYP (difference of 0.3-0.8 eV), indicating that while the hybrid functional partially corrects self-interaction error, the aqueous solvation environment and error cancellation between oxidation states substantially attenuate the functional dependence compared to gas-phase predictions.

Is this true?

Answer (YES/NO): NO